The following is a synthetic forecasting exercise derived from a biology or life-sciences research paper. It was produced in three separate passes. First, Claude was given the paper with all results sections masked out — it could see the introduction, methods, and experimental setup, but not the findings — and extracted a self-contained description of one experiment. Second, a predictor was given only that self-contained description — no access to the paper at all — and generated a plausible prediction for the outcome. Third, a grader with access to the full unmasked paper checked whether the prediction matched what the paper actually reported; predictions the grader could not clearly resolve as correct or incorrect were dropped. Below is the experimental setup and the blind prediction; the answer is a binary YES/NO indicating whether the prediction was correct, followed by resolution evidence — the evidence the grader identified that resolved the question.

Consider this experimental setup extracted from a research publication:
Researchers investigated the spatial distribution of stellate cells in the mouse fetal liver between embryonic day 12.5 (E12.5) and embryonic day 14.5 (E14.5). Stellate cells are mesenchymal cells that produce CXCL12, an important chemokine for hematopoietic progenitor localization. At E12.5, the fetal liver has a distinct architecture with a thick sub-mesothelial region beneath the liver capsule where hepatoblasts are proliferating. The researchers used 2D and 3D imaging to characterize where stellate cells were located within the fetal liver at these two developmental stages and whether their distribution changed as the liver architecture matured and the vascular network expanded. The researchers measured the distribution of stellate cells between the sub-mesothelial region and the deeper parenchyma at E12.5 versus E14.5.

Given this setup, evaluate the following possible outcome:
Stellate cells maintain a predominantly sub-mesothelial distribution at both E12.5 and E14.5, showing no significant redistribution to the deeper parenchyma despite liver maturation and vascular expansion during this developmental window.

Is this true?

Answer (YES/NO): NO